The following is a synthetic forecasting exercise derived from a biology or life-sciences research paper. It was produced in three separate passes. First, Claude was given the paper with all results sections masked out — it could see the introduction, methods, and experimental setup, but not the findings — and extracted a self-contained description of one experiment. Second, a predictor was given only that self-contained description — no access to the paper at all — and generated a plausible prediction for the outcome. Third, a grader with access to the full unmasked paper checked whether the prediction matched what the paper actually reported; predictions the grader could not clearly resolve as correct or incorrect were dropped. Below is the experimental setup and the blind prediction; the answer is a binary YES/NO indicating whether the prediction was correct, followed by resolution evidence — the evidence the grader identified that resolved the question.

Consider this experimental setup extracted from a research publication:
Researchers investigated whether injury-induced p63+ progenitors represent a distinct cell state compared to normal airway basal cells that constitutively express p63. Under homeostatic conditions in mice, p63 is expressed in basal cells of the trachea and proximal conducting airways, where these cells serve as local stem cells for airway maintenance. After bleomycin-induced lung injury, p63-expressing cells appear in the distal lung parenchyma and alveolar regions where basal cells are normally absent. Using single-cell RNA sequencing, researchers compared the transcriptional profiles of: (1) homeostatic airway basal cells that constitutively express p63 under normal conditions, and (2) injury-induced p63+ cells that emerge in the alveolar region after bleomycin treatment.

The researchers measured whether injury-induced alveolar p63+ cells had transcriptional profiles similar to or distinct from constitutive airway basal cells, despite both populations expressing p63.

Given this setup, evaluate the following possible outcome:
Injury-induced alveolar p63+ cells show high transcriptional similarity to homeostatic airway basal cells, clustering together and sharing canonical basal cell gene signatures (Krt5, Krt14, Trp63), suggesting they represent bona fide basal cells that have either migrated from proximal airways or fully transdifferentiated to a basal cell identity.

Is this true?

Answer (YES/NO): NO